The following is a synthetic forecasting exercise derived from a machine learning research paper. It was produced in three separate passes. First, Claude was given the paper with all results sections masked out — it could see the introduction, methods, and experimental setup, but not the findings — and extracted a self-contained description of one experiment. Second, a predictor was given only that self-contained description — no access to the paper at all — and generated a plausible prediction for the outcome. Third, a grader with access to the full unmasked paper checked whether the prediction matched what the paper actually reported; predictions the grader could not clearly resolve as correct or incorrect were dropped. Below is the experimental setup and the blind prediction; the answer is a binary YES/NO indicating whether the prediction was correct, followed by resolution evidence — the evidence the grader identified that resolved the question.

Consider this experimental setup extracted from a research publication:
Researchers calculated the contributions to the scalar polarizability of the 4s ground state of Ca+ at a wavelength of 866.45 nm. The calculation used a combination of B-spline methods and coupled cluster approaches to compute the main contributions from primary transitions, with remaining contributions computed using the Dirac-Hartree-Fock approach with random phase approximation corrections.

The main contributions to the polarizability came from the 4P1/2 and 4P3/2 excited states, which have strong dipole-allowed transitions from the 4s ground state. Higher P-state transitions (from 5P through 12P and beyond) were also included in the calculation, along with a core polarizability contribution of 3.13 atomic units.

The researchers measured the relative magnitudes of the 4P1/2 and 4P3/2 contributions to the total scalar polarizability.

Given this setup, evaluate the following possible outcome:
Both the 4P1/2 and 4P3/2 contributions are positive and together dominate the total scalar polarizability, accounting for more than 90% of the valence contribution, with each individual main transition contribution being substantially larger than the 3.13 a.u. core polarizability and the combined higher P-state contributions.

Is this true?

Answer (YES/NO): YES